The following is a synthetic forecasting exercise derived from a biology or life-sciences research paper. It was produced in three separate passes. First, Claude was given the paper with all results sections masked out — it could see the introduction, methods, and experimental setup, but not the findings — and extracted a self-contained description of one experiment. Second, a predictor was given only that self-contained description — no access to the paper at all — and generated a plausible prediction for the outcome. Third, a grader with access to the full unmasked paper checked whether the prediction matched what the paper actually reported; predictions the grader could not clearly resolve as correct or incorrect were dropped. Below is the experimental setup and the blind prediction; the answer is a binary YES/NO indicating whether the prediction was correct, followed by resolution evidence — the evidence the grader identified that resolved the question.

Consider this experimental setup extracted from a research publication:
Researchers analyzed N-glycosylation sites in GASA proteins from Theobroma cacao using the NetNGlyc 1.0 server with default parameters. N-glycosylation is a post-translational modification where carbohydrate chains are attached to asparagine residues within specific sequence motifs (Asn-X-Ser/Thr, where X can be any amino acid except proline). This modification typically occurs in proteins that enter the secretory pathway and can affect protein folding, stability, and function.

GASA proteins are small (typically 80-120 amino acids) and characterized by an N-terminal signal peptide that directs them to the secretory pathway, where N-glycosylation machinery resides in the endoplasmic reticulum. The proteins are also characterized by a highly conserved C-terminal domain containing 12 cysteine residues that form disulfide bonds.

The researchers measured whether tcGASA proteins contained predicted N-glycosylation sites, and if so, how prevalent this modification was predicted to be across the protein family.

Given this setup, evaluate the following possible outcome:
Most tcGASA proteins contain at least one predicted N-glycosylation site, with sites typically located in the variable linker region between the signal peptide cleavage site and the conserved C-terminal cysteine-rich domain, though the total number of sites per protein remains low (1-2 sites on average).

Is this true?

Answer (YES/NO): NO